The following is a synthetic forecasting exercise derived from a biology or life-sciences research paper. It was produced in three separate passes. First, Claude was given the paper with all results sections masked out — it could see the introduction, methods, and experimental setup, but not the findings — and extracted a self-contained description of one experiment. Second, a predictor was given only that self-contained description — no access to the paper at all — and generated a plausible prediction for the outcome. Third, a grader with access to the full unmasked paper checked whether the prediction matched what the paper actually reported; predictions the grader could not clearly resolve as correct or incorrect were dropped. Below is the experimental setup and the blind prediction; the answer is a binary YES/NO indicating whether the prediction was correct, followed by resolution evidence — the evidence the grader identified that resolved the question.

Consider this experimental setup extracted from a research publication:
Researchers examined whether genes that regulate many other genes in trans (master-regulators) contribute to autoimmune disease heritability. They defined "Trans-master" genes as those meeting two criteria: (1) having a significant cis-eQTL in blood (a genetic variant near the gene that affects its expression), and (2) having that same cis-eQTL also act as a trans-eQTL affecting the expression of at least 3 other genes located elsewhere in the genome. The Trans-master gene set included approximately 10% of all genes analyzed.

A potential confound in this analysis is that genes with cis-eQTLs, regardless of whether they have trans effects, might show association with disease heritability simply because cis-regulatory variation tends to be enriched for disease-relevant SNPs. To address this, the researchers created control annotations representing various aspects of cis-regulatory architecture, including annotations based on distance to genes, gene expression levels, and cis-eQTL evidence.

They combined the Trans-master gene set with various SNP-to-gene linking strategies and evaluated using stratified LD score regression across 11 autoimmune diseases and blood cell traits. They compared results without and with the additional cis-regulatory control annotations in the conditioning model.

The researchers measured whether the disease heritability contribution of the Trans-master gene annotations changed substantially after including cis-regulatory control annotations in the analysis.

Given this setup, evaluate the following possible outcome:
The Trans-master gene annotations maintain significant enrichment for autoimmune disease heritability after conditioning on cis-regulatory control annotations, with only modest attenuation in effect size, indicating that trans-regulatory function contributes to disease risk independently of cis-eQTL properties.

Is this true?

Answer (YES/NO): YES